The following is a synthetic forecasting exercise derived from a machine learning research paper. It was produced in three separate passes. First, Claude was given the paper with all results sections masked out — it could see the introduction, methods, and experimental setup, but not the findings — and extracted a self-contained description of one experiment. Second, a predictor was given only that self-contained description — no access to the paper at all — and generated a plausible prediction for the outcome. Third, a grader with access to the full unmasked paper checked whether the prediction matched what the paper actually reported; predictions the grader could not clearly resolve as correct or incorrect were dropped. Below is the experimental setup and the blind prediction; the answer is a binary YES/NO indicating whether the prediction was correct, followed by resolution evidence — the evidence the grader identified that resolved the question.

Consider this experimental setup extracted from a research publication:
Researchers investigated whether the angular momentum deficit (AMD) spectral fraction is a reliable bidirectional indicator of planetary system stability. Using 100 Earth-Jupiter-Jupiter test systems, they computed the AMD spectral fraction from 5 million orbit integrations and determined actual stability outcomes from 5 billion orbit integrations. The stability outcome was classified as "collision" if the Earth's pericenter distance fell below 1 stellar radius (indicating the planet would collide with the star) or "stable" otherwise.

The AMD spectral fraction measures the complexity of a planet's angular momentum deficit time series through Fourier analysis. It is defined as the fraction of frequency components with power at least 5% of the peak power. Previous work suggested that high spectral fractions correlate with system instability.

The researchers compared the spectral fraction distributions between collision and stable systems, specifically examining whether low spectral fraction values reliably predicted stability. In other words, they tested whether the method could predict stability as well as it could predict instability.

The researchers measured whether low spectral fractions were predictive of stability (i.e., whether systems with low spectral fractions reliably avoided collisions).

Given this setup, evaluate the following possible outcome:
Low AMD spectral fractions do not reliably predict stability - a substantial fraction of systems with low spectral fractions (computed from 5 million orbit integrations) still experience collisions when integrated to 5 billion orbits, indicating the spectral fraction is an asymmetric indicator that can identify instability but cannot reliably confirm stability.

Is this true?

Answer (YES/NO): YES